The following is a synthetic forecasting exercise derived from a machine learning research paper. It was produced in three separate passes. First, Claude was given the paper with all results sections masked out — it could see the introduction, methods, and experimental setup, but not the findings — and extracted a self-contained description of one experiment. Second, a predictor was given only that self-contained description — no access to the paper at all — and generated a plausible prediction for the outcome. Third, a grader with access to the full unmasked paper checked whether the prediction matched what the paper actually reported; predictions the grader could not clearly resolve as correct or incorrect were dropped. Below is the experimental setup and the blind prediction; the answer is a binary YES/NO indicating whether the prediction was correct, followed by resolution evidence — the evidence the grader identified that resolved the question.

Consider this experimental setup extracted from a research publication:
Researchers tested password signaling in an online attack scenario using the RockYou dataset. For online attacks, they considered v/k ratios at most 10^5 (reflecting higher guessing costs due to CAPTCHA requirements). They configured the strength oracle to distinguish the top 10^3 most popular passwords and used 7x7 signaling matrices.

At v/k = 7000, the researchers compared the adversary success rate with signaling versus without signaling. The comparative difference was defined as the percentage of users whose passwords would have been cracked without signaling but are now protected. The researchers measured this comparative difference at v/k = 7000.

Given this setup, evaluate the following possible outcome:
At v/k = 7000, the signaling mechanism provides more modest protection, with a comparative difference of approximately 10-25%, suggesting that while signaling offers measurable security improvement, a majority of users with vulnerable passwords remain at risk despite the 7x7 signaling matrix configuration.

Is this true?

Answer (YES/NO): NO